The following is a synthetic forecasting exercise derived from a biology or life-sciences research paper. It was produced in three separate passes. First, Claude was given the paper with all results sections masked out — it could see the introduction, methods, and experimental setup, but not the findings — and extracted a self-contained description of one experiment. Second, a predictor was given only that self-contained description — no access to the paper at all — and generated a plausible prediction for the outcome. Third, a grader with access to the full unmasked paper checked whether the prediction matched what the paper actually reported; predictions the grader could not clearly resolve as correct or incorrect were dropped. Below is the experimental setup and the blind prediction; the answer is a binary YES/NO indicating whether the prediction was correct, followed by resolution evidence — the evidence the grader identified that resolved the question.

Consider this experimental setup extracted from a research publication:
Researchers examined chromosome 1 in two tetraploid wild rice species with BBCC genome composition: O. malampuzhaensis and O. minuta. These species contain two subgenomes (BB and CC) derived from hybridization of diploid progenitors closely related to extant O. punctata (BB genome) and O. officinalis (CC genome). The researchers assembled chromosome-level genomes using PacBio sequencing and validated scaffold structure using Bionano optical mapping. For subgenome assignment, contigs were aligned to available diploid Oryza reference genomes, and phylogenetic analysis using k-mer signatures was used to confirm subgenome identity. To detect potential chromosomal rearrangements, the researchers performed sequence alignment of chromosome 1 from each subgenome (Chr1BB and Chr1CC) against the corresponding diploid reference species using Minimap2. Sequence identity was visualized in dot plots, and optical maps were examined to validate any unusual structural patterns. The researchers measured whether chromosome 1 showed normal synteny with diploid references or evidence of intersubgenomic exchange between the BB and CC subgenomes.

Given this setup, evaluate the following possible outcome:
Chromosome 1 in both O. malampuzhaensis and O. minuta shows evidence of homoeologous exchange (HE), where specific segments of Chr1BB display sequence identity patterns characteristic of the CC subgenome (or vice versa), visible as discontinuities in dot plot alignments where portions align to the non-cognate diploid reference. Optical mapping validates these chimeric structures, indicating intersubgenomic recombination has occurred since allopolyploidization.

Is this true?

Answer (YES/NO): YES